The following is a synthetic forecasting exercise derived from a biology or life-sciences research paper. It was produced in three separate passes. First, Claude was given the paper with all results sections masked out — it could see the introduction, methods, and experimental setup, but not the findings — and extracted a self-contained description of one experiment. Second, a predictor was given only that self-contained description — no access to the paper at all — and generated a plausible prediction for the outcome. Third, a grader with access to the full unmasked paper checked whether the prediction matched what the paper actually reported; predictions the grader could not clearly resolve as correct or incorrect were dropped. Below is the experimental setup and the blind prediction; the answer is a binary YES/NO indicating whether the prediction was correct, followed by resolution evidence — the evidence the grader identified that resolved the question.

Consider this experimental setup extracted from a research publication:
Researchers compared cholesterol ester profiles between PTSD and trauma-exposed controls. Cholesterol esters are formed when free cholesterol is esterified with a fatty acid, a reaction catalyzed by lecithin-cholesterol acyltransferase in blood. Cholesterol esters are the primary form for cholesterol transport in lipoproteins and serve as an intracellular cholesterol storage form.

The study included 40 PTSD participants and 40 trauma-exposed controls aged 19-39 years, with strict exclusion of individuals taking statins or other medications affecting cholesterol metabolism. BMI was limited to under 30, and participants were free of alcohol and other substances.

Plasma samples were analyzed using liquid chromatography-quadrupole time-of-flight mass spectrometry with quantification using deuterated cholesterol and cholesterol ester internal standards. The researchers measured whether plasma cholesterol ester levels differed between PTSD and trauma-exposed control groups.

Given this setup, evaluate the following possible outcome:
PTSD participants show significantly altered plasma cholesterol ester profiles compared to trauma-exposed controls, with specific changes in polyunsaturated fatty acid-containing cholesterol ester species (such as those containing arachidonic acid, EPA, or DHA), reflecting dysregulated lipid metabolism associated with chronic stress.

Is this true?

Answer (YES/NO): NO